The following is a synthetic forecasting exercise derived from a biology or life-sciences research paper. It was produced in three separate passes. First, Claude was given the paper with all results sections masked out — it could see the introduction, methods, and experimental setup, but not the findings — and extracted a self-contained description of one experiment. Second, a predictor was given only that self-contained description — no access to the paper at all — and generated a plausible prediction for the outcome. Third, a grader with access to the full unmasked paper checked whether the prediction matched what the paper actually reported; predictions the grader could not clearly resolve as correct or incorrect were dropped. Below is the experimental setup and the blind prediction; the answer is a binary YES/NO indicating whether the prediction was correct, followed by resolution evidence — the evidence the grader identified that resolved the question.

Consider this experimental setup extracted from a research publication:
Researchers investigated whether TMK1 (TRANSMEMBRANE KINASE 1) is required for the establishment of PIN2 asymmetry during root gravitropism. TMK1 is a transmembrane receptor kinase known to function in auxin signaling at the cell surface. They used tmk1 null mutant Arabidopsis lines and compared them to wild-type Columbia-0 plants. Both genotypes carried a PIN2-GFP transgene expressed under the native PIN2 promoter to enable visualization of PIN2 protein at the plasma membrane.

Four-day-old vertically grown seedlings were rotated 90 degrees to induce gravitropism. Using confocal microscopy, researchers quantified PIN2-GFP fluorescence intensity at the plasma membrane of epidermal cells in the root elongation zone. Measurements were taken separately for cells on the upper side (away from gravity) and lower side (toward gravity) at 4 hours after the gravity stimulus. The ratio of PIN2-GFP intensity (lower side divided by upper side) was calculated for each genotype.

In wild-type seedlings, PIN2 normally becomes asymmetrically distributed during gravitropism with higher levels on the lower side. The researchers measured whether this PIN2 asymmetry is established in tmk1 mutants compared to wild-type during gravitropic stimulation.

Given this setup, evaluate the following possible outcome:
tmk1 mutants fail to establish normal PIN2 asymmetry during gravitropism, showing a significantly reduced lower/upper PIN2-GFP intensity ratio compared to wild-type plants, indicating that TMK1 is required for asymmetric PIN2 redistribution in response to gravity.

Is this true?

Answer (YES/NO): YES